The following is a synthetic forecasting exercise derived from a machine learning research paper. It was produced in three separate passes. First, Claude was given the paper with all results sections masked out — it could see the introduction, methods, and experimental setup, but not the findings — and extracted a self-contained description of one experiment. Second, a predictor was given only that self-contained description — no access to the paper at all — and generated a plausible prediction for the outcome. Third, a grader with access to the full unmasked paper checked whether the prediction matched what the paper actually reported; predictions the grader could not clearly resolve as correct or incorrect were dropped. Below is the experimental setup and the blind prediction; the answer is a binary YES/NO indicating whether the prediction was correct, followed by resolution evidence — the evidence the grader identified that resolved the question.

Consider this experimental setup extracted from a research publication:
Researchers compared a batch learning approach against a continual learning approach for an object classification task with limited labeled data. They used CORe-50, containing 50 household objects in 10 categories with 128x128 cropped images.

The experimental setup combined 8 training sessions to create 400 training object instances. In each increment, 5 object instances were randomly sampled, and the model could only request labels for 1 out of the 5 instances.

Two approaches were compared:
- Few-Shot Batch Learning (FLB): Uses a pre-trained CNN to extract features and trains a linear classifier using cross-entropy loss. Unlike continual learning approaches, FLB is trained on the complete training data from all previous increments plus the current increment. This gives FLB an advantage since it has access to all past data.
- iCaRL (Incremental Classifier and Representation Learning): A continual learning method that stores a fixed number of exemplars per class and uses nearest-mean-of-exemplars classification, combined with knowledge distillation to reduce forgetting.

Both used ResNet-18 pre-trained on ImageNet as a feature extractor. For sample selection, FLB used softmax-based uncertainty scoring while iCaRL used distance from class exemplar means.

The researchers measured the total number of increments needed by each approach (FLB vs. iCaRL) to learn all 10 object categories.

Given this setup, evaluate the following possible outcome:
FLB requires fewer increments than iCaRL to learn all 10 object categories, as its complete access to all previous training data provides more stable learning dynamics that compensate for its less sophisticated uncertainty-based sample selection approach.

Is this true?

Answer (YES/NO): NO